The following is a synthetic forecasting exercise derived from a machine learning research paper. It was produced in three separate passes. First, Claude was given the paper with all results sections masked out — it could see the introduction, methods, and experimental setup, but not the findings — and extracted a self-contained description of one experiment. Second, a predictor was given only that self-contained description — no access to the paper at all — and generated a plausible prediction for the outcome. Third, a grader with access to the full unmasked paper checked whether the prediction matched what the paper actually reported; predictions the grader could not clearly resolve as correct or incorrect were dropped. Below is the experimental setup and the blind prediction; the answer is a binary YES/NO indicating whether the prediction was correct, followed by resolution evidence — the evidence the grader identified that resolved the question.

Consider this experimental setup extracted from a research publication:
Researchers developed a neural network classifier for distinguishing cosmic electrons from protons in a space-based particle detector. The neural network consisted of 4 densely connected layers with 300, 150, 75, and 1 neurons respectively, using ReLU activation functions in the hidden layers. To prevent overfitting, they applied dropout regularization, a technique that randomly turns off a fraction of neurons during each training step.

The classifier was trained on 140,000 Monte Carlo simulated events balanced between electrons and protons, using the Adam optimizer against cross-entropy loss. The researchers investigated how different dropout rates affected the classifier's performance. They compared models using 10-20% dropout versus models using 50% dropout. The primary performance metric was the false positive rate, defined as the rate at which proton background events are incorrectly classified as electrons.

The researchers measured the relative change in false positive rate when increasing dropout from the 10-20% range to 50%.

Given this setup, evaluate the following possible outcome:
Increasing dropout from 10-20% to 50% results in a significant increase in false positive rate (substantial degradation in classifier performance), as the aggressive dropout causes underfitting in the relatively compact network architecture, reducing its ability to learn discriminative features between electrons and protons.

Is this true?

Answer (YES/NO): NO